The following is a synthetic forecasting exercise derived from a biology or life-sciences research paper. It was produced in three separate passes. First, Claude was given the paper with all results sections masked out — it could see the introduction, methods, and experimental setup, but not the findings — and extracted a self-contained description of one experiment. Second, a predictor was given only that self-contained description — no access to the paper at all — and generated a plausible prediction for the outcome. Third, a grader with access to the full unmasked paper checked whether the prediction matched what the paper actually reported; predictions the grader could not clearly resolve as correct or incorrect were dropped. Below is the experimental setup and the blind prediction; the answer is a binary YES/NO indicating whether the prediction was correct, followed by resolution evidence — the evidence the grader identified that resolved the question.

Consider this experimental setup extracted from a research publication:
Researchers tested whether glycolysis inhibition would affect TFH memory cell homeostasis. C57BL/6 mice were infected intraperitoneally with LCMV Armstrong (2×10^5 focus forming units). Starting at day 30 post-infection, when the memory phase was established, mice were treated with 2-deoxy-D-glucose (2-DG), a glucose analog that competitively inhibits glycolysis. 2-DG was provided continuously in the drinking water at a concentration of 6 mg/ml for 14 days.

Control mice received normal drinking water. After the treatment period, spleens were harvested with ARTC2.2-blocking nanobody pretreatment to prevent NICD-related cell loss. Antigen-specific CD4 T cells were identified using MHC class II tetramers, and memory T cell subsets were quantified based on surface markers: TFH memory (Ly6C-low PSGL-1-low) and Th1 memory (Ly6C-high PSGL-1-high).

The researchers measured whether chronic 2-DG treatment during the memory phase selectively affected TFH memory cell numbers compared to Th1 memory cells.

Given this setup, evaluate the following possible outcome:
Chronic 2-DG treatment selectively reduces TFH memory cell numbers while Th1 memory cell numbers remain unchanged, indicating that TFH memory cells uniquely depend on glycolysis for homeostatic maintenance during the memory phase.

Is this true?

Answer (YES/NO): NO